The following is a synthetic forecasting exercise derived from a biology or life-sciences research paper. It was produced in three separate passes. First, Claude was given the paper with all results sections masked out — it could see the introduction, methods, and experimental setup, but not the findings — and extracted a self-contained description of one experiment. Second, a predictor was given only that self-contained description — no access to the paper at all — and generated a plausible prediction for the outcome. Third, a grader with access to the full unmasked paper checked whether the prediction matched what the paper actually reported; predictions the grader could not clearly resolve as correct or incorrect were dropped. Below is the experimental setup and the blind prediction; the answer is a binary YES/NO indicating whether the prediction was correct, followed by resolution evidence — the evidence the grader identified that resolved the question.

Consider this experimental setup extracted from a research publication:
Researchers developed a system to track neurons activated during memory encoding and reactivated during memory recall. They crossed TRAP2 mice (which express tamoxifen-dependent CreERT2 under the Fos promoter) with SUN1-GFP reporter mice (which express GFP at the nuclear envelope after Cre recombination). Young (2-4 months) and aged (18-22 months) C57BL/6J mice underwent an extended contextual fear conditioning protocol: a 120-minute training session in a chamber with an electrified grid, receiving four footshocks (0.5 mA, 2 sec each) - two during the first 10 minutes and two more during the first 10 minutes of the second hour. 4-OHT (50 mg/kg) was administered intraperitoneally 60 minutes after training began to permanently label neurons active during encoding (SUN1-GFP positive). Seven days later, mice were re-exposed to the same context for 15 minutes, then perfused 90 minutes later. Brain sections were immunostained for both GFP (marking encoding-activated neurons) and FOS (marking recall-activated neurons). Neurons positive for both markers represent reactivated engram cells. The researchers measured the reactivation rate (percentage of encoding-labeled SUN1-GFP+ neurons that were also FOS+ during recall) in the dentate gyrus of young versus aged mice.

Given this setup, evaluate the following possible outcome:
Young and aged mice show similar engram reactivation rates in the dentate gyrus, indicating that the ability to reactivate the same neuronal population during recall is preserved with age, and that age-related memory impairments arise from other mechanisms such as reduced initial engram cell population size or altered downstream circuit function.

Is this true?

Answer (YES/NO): NO